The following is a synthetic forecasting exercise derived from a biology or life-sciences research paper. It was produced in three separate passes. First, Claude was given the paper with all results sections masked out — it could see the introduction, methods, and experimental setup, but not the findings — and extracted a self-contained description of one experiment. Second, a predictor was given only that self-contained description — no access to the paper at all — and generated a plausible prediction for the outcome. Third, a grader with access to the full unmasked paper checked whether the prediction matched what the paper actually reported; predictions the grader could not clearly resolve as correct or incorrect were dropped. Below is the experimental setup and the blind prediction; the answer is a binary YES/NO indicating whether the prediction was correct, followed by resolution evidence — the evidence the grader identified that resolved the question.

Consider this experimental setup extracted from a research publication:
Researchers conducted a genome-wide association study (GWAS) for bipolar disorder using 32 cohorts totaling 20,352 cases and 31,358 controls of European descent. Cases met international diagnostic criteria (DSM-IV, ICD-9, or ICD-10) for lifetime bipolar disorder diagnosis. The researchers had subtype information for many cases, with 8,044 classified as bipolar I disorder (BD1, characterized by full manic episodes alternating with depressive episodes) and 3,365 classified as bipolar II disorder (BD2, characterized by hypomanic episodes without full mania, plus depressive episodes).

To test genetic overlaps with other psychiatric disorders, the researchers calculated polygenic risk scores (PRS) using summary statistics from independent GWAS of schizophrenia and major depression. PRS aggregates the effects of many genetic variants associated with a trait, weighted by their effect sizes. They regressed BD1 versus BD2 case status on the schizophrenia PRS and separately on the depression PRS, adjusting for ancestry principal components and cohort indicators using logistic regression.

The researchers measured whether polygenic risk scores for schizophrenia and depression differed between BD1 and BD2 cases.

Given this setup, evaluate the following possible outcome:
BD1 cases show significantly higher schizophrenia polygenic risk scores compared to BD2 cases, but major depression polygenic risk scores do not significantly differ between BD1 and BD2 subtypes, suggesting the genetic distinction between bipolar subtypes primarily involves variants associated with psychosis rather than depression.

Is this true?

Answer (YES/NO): NO